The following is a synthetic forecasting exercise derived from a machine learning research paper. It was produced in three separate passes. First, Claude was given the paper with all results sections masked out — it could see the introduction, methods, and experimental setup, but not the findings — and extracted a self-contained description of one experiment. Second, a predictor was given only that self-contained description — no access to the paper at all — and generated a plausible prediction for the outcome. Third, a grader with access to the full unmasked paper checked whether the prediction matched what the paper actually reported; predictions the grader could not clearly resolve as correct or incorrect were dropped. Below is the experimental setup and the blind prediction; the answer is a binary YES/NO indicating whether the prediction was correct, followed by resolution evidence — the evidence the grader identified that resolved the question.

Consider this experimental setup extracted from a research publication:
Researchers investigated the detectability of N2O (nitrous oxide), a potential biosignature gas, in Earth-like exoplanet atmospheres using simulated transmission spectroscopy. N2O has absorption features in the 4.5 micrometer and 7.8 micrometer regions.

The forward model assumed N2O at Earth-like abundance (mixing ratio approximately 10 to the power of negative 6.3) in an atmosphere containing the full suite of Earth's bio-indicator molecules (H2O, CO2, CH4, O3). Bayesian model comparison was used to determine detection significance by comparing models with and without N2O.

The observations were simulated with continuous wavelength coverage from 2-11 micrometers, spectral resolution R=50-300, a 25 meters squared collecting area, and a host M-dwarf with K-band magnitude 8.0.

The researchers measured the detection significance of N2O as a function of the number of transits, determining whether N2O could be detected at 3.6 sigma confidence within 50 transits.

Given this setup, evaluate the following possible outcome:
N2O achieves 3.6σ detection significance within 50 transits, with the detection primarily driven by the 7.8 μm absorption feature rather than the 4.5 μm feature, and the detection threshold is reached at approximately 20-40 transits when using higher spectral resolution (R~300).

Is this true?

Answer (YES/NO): NO